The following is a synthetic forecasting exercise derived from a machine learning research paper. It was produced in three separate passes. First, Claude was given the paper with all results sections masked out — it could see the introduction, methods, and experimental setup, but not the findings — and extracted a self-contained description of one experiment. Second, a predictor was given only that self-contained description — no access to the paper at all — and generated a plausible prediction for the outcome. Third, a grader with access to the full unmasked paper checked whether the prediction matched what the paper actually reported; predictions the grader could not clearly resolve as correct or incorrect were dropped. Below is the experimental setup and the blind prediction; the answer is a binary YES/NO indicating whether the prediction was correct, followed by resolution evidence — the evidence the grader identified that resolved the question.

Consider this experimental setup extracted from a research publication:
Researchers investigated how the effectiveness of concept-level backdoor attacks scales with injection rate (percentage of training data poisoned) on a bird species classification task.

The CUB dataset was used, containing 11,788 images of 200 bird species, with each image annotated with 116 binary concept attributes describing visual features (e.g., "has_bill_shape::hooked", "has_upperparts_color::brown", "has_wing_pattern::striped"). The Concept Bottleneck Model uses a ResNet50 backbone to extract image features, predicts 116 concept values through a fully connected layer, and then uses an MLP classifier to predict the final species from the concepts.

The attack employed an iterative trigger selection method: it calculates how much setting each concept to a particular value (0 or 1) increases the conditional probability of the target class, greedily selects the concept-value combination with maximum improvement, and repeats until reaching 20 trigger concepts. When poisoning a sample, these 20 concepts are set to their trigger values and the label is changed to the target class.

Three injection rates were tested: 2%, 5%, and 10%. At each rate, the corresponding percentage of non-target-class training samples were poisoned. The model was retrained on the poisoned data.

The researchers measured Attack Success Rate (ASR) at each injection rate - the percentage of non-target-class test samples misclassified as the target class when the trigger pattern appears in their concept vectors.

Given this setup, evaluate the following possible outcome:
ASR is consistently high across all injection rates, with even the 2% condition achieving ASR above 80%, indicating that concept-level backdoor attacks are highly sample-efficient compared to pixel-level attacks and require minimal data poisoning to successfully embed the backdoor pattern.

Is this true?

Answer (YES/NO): NO